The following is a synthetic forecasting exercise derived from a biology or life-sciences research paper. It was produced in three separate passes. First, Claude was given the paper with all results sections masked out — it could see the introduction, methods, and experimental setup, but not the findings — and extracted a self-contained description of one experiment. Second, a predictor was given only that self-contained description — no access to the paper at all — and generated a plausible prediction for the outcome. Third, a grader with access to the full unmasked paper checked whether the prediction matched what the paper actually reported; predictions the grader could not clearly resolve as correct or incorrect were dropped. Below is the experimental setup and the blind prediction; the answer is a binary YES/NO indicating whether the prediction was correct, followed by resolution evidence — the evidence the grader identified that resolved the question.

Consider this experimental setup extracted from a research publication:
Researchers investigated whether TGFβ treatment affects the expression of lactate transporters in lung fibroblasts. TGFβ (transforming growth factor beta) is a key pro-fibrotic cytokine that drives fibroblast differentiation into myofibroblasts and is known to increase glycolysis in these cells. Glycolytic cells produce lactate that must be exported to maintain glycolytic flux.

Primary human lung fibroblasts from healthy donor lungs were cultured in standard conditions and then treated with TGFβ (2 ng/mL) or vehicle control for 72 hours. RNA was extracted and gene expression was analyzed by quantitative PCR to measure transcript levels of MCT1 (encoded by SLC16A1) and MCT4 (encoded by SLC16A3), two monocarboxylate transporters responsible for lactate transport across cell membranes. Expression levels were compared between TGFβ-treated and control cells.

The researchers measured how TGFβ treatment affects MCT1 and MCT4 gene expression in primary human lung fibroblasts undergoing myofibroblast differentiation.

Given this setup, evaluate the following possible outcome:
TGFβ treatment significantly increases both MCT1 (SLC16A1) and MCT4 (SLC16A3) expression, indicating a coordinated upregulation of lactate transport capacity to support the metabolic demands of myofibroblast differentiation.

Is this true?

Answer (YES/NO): YES